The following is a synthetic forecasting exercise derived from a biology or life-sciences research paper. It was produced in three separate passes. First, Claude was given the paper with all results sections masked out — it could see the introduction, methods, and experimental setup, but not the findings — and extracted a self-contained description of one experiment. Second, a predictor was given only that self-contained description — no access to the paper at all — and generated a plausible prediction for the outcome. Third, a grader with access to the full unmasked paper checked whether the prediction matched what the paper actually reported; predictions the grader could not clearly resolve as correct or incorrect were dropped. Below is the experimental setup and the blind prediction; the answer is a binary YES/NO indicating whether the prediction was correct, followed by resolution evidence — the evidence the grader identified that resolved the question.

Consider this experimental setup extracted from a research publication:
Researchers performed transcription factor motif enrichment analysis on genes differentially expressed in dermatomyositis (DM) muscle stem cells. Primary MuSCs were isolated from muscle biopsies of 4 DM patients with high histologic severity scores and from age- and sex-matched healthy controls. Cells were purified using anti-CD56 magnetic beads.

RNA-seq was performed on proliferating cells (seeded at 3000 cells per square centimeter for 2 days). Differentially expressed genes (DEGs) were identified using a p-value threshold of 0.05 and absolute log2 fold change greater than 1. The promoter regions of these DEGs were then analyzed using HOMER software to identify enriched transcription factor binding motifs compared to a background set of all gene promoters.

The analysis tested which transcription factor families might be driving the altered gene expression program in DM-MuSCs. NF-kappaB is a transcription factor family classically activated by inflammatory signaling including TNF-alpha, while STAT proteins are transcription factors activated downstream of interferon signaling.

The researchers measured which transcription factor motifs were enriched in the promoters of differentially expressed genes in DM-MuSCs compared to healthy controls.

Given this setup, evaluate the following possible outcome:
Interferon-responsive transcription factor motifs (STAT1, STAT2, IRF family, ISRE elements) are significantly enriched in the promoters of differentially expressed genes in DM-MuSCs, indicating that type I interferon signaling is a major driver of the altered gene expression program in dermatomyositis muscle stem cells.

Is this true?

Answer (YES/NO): NO